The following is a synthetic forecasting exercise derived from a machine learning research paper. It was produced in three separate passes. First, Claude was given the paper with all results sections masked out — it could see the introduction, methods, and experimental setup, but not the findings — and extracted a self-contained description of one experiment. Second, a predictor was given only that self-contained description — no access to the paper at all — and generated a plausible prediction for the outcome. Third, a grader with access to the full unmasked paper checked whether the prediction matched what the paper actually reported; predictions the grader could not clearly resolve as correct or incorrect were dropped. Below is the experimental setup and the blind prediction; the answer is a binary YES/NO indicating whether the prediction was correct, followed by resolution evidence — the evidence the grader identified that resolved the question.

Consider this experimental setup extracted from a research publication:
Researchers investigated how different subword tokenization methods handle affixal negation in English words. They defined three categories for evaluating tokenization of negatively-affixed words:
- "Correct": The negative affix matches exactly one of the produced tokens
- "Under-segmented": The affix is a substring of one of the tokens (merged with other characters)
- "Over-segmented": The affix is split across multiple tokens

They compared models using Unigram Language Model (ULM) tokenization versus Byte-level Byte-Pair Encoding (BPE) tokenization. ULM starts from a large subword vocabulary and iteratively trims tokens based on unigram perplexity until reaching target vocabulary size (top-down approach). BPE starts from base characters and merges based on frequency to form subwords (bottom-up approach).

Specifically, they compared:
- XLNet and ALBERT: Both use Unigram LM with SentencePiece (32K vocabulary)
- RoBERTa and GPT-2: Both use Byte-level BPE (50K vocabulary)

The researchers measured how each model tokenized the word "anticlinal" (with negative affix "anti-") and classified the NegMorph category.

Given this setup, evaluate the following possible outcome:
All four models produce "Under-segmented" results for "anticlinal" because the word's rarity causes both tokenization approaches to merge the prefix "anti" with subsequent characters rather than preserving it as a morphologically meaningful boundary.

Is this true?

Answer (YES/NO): NO